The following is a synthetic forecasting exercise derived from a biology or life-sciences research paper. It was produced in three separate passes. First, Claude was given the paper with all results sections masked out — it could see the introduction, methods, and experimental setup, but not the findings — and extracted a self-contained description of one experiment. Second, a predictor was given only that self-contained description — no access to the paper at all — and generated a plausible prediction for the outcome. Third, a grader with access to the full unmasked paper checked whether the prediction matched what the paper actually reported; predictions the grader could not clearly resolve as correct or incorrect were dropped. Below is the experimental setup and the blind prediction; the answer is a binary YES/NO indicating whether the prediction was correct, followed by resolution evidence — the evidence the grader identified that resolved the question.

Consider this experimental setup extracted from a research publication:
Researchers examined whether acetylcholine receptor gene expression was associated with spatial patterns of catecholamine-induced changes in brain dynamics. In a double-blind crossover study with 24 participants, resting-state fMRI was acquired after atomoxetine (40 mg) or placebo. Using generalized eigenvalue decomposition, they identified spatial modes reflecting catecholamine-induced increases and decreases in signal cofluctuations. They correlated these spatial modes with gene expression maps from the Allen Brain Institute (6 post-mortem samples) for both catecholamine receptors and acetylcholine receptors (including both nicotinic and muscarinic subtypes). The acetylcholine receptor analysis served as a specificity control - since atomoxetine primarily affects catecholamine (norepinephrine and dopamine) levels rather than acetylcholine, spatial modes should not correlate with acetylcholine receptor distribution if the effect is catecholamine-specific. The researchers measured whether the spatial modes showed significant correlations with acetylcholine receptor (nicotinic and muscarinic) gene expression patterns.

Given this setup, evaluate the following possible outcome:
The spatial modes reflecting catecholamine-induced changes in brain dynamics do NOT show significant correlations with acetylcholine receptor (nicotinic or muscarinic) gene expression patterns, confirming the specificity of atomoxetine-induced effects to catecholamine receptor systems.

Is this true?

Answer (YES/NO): YES